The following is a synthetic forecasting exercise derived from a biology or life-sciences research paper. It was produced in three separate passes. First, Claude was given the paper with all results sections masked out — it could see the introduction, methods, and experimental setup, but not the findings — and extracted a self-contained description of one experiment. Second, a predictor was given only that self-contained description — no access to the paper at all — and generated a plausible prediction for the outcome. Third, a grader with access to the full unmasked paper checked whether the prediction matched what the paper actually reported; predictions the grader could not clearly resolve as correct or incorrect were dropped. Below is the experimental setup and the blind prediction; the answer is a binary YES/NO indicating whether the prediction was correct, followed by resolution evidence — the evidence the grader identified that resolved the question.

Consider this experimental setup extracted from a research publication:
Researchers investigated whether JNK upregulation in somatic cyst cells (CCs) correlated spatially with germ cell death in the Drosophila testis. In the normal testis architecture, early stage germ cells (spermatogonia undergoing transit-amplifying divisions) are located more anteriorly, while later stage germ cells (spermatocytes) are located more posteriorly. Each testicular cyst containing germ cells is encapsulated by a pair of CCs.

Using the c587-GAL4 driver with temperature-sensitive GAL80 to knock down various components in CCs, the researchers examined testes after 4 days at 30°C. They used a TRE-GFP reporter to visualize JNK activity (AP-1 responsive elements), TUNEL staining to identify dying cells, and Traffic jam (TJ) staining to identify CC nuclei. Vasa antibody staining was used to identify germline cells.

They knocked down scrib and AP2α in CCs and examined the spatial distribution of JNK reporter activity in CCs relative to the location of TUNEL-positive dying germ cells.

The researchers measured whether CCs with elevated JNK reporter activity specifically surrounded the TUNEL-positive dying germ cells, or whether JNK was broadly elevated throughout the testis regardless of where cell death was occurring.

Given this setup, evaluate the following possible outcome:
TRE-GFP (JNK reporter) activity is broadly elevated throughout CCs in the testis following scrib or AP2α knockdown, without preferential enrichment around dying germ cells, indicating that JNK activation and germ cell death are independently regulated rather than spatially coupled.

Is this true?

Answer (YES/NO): NO